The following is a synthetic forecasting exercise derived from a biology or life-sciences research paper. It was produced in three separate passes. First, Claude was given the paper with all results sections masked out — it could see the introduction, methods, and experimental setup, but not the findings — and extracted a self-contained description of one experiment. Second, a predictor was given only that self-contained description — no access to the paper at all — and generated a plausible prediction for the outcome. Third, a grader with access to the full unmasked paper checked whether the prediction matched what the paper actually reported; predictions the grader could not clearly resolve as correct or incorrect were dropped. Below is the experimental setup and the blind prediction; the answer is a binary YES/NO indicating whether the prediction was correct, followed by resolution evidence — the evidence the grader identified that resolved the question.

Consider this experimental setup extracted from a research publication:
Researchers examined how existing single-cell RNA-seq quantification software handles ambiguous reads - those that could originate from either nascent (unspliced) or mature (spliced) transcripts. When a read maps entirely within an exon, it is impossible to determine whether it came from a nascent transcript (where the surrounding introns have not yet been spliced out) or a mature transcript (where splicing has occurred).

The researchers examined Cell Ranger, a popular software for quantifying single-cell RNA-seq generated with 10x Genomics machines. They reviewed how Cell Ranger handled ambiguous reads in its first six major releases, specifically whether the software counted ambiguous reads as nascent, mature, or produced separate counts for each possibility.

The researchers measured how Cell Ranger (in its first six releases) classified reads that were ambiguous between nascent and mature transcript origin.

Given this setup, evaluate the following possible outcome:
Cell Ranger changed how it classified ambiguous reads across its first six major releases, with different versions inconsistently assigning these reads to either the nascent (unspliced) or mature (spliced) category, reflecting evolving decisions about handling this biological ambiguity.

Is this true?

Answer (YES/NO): NO